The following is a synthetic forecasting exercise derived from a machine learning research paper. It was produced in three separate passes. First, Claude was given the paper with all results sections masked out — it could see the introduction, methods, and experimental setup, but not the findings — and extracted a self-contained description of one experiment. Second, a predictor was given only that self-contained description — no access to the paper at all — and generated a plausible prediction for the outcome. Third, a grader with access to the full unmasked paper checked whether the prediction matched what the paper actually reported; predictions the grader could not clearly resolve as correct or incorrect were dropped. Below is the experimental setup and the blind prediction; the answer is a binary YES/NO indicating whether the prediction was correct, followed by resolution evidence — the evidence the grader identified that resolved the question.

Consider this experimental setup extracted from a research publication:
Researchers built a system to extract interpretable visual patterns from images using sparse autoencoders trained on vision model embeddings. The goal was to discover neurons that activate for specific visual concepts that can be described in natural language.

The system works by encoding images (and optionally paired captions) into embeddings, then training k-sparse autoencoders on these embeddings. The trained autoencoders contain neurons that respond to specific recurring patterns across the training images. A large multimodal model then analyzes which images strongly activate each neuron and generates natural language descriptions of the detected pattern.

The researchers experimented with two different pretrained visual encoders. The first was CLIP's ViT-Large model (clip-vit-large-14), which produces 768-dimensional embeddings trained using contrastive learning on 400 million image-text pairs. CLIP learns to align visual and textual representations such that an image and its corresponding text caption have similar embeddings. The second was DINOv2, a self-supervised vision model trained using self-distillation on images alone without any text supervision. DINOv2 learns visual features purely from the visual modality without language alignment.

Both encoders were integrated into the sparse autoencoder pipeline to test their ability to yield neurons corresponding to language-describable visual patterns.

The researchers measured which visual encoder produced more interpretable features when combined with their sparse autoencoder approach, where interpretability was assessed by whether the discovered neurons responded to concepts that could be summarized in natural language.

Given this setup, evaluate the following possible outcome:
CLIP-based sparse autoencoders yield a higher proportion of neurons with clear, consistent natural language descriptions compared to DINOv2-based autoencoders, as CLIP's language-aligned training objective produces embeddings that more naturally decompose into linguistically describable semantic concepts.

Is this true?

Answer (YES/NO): YES